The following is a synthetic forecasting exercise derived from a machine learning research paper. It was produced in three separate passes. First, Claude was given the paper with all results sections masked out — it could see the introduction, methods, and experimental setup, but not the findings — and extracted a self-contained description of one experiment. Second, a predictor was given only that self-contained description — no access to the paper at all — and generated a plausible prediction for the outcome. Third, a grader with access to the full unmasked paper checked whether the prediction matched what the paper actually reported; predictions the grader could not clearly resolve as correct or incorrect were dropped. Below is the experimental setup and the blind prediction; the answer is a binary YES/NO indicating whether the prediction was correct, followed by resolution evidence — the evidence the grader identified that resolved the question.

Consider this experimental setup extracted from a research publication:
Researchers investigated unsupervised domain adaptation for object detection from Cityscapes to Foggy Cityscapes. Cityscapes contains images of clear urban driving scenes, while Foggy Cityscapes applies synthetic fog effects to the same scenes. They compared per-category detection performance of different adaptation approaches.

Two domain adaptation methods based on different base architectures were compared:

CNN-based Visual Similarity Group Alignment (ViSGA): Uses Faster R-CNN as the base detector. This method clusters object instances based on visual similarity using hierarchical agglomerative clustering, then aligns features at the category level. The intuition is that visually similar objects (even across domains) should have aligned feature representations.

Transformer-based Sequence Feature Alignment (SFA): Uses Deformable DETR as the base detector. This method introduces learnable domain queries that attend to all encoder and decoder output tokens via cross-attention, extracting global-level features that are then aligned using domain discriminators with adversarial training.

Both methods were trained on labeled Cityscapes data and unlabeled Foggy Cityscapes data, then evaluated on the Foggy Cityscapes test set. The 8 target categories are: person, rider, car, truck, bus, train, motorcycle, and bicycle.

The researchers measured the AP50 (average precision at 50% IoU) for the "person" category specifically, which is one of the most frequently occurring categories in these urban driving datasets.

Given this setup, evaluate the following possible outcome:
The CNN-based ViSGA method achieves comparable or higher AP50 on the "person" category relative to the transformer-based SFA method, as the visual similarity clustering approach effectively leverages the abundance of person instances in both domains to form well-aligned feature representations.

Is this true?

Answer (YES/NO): NO